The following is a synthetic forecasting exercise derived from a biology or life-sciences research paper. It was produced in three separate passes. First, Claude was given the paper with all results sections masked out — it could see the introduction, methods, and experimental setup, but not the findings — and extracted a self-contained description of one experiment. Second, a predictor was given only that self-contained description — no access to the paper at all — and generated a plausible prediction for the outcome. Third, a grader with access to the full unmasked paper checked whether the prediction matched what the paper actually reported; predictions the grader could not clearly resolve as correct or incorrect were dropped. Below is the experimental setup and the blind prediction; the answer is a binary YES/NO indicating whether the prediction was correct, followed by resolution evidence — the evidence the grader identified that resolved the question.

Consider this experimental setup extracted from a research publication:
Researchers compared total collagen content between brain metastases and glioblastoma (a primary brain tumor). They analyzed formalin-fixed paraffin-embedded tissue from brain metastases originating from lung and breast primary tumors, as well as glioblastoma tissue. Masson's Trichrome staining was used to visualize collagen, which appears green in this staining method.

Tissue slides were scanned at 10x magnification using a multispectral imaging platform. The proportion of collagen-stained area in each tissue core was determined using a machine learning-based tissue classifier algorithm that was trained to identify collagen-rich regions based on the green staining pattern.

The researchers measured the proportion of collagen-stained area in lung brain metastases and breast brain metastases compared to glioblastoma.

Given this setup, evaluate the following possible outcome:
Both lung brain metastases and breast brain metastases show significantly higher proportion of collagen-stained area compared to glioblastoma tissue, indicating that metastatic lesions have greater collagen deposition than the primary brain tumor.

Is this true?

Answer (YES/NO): YES